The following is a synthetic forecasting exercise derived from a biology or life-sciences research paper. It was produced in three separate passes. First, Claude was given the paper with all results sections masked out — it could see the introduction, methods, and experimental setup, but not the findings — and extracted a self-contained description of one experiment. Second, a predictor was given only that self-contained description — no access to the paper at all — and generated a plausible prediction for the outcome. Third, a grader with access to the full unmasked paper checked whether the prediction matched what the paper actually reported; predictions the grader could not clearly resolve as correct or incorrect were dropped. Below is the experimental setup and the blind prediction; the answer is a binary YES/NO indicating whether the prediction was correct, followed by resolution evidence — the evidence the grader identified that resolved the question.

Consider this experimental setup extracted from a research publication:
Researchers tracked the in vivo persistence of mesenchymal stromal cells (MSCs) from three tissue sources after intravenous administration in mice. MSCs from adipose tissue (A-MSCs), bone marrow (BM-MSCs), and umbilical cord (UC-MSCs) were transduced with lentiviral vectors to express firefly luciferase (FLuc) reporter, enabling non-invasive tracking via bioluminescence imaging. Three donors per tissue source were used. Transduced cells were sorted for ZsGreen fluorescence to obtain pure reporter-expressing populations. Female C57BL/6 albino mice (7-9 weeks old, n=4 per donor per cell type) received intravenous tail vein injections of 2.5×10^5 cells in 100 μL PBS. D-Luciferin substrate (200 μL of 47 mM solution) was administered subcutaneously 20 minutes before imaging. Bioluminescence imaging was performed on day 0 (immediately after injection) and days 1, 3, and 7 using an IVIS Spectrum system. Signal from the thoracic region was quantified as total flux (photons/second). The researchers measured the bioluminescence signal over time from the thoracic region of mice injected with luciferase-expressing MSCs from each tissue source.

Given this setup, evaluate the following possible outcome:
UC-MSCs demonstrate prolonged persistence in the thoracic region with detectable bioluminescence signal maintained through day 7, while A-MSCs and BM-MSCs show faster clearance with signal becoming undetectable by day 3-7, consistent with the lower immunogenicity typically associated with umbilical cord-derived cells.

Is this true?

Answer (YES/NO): NO